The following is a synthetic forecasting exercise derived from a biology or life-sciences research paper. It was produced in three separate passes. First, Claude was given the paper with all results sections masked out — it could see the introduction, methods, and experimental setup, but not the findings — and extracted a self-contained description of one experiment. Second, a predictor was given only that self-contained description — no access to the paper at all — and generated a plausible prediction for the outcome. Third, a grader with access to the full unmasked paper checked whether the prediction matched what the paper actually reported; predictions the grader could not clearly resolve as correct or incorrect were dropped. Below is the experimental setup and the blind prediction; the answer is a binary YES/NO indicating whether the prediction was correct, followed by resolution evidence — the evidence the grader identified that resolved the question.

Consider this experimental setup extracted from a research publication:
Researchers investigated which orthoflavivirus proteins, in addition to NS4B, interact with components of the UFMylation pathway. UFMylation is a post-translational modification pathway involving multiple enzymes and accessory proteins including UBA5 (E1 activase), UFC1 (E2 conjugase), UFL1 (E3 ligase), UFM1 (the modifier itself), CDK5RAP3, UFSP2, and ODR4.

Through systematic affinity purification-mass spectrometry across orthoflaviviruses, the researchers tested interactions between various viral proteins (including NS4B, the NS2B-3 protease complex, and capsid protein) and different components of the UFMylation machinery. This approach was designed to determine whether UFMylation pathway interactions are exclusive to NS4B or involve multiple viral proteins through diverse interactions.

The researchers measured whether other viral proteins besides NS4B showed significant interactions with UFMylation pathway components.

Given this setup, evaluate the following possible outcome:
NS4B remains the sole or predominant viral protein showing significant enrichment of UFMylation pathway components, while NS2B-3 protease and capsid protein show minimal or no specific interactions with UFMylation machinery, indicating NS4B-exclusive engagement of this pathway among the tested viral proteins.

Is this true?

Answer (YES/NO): NO